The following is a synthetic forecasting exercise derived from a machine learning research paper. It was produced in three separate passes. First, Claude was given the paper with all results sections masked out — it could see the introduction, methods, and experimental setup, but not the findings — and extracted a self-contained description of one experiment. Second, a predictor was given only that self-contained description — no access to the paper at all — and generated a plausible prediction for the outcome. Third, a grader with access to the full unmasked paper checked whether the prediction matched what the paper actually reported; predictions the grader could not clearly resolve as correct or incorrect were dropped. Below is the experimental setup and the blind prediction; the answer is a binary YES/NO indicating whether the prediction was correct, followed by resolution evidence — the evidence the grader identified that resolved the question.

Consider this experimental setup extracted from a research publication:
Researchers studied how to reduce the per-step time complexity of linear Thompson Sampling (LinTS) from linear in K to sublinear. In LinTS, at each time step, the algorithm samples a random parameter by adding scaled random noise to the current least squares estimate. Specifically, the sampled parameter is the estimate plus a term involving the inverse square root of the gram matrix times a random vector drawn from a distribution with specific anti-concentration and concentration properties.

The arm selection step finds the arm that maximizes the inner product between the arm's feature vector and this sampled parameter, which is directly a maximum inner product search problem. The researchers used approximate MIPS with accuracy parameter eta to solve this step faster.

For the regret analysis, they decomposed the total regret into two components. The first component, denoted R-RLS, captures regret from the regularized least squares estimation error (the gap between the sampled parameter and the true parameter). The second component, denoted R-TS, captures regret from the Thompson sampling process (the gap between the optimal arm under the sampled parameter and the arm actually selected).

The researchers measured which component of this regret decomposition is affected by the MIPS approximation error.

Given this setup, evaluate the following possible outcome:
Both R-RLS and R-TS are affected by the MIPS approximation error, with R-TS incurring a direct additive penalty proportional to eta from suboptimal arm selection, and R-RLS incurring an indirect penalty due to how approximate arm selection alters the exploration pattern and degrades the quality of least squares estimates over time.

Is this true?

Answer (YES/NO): NO